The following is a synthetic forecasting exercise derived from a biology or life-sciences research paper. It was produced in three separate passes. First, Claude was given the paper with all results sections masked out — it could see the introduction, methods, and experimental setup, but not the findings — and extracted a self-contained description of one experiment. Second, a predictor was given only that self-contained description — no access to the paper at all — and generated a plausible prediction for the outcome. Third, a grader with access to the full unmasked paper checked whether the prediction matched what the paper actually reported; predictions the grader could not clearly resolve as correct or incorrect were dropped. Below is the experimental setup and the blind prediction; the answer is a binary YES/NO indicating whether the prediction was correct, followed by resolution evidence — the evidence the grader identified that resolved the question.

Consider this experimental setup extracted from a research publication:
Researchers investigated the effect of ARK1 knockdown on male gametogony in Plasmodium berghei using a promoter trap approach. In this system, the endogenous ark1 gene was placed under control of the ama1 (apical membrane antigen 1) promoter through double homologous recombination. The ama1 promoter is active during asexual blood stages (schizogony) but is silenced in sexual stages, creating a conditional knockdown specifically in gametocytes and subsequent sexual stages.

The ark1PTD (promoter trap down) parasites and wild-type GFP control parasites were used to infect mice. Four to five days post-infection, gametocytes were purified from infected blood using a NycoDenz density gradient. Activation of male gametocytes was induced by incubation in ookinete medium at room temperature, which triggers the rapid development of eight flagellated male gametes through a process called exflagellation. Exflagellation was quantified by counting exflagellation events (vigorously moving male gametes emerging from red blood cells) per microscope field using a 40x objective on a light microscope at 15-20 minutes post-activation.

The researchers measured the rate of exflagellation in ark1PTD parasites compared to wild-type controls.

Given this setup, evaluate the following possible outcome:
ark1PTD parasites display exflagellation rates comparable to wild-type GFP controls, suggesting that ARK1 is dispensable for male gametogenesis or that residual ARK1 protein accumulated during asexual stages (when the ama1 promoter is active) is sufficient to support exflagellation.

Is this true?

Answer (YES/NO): NO